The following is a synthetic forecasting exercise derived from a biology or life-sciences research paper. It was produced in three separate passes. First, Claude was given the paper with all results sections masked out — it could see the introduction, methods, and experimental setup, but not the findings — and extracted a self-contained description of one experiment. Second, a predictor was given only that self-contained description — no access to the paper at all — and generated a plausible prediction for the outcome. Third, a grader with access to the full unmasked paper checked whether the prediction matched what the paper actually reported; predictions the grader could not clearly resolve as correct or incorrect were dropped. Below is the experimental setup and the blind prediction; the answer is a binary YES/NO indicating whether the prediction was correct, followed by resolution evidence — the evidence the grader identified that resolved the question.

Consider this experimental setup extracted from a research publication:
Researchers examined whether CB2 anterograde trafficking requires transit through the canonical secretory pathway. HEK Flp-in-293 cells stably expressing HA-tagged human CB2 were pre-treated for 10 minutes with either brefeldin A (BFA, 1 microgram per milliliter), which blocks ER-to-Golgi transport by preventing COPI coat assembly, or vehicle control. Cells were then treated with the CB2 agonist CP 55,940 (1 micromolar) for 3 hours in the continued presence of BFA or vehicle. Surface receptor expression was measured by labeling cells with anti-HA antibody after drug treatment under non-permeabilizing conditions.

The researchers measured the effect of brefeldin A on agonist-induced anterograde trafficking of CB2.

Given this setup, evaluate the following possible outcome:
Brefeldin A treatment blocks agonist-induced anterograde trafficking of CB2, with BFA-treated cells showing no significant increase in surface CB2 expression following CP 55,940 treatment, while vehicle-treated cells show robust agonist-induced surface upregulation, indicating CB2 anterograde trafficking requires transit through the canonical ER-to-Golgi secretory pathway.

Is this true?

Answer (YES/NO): YES